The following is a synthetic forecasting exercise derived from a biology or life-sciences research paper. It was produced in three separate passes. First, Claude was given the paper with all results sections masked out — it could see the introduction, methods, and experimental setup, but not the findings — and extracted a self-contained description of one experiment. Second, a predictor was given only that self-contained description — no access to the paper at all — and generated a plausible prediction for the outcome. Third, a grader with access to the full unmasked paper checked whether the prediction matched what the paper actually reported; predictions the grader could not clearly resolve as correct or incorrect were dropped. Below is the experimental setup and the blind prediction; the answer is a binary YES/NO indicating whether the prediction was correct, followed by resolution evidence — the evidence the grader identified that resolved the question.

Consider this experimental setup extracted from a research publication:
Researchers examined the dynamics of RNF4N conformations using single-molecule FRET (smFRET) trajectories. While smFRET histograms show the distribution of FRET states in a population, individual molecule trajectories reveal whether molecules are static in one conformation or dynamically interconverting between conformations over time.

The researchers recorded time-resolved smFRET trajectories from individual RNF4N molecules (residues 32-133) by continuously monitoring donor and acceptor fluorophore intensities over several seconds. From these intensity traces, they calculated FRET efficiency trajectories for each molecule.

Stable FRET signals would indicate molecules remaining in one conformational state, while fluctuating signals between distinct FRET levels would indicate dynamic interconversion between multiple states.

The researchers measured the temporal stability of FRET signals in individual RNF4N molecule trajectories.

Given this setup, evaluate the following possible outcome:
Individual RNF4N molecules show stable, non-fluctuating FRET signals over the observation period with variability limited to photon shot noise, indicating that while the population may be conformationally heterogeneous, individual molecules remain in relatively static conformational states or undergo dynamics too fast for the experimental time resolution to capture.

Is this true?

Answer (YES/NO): YES